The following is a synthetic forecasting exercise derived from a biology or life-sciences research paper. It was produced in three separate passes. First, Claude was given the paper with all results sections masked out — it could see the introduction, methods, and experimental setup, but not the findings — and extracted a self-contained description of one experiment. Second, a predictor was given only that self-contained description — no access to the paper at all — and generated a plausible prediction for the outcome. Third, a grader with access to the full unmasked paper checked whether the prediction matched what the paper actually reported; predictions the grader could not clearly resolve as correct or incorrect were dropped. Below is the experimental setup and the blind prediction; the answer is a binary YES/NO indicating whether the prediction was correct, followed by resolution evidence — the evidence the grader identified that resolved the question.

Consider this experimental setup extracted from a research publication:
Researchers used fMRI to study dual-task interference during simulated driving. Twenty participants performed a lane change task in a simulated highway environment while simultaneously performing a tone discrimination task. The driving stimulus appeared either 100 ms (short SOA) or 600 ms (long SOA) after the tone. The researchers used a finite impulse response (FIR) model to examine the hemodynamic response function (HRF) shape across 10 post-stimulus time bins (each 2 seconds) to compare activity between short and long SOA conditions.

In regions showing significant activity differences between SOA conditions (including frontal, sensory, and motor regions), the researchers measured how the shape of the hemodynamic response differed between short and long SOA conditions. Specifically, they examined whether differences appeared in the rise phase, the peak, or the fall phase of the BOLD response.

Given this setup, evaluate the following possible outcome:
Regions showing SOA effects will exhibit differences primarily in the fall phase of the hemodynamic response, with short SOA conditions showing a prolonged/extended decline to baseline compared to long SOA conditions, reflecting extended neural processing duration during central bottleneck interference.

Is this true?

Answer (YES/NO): YES